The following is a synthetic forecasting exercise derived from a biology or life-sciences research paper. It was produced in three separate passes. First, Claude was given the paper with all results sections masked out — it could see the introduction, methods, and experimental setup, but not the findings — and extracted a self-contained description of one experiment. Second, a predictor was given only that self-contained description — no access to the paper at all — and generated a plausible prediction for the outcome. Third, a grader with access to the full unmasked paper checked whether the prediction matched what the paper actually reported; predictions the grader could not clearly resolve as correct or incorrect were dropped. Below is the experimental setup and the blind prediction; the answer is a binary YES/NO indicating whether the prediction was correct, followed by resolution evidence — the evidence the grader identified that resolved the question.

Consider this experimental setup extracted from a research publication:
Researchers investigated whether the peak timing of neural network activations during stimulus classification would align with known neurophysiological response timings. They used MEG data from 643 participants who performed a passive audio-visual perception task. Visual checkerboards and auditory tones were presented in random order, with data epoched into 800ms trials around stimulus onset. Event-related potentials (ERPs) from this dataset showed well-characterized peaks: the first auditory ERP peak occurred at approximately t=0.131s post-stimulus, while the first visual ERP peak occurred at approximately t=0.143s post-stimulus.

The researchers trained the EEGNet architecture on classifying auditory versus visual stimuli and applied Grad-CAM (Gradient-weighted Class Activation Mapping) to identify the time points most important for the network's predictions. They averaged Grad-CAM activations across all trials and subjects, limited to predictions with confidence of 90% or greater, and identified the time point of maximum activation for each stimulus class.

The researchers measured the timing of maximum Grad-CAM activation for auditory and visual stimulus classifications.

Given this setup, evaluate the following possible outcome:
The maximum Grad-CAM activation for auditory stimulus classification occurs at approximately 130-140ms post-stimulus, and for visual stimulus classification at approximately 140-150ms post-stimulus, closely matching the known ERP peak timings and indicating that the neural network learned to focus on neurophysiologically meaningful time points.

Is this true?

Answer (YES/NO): NO